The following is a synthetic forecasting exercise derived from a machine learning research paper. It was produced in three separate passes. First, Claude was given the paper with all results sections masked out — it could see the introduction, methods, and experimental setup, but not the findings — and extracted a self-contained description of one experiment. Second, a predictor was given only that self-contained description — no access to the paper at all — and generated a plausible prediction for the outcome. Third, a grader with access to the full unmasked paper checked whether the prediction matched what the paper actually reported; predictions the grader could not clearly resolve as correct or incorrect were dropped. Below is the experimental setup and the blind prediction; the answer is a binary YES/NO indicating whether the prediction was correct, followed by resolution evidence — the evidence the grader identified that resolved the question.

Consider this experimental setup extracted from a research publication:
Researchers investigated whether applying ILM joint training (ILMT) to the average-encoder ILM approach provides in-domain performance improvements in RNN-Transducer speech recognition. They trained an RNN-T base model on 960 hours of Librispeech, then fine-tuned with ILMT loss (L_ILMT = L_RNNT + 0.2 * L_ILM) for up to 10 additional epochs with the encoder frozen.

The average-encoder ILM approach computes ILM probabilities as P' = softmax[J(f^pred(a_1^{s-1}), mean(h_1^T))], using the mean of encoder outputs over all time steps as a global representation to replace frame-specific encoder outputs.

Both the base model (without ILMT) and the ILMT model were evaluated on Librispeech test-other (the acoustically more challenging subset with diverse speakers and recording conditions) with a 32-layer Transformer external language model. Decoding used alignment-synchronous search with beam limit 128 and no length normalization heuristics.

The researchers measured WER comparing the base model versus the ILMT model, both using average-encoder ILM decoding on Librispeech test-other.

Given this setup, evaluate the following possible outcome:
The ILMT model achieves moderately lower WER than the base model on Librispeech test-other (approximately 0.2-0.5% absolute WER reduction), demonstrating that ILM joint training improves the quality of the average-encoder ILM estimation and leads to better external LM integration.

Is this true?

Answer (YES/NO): NO